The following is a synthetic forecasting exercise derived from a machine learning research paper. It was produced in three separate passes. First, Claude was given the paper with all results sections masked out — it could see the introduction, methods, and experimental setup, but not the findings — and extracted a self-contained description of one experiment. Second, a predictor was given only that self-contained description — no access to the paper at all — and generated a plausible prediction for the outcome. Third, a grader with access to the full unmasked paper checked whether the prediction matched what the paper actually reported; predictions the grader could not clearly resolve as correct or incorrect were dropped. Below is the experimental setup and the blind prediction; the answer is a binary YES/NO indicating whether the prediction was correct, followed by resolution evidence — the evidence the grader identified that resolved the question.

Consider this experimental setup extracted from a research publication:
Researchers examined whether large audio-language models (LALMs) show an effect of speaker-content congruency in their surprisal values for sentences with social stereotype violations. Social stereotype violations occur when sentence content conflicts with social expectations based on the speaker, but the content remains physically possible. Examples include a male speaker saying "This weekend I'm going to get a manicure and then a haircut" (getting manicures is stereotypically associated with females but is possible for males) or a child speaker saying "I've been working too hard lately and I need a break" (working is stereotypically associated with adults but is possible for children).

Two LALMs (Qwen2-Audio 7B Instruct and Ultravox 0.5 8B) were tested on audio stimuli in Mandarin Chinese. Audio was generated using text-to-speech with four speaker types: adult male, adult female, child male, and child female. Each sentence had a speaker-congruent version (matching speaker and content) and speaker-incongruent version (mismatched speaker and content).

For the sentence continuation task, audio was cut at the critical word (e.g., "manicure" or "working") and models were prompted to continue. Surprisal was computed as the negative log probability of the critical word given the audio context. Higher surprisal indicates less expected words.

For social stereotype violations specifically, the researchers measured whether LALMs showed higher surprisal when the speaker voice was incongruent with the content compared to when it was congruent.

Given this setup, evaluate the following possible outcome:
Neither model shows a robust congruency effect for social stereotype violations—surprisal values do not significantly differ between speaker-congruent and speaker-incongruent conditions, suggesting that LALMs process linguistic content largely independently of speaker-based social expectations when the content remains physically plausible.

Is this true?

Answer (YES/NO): NO